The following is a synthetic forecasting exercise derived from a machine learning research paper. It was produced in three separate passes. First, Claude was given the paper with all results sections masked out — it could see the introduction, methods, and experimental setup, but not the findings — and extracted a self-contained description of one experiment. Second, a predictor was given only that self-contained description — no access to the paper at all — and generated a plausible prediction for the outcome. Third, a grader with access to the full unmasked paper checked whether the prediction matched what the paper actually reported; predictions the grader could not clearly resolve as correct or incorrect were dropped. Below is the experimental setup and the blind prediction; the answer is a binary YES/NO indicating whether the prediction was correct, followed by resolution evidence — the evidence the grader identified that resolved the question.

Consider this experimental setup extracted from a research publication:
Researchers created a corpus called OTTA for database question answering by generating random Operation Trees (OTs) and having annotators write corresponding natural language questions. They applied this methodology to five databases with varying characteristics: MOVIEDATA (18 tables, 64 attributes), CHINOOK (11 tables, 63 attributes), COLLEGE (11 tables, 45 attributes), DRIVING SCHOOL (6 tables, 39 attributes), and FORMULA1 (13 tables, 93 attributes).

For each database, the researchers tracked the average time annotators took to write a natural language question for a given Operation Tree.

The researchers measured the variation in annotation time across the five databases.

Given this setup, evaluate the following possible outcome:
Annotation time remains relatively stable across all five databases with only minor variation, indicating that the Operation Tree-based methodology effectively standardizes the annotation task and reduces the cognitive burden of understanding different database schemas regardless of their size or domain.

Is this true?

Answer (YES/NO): NO